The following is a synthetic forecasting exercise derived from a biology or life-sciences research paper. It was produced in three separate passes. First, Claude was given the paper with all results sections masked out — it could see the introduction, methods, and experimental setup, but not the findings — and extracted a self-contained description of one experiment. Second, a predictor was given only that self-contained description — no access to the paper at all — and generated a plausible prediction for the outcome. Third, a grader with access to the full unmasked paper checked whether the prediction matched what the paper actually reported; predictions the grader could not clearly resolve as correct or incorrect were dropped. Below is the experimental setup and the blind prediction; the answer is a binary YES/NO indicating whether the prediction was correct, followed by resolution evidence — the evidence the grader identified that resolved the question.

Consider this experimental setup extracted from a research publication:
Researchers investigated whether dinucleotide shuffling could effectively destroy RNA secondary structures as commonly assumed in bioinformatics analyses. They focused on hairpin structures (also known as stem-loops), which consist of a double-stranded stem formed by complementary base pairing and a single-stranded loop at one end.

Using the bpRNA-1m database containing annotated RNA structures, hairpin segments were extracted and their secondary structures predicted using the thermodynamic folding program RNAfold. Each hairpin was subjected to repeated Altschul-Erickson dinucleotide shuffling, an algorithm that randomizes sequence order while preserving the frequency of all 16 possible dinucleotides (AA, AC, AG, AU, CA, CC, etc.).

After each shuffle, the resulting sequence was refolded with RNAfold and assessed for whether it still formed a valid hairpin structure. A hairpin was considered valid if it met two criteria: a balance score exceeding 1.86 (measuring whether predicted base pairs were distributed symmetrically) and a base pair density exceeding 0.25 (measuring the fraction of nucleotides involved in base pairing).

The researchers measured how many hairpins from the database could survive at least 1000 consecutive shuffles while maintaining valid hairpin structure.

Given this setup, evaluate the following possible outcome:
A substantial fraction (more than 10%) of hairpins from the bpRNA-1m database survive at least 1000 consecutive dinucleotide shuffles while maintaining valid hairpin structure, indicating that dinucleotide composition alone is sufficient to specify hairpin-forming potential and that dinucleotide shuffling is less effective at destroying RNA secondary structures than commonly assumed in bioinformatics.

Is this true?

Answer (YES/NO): NO